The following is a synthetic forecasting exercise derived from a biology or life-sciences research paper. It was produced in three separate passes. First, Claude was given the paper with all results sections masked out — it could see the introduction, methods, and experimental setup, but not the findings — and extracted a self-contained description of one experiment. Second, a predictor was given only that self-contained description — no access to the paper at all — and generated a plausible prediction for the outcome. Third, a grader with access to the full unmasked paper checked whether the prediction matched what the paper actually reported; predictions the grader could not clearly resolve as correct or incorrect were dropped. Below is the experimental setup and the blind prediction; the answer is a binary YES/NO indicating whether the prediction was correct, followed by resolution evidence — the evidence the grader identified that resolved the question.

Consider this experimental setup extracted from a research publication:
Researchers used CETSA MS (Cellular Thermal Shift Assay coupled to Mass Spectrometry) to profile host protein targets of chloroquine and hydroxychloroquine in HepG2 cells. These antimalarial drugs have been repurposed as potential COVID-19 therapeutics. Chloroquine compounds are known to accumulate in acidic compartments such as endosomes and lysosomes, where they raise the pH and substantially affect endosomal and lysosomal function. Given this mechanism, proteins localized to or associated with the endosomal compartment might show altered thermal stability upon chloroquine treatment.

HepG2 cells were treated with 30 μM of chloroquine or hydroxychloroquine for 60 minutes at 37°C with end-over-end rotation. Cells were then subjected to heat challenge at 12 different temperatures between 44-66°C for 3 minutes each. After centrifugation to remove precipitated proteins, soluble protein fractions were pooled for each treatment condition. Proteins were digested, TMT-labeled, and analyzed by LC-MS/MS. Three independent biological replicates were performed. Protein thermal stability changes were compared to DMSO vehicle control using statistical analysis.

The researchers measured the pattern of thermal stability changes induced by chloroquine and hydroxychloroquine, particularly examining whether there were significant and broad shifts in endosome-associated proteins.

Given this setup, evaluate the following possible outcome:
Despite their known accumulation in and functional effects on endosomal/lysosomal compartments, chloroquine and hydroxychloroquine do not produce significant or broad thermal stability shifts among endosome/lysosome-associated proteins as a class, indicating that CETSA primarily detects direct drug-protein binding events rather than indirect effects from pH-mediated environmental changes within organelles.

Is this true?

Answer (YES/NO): YES